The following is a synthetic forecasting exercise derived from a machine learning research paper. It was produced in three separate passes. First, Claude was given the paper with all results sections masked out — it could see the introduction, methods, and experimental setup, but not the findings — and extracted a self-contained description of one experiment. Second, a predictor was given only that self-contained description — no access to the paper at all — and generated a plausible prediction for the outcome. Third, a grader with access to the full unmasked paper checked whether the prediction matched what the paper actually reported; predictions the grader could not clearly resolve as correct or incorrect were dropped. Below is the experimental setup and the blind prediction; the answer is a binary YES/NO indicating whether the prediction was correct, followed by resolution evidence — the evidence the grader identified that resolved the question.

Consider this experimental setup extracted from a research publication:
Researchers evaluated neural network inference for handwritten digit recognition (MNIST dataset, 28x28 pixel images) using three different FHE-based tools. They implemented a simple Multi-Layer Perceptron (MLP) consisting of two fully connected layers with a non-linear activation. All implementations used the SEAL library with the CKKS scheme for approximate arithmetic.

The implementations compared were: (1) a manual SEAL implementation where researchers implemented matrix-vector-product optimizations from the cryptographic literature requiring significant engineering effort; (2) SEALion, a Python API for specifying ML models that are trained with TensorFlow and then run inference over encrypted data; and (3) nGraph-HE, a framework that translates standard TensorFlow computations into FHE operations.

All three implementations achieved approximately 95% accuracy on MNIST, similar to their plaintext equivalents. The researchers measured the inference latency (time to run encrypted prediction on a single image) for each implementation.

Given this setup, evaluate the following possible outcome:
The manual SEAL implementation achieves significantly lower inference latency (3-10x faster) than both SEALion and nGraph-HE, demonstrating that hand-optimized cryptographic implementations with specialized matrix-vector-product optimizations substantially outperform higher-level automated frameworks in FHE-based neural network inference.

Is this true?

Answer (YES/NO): NO